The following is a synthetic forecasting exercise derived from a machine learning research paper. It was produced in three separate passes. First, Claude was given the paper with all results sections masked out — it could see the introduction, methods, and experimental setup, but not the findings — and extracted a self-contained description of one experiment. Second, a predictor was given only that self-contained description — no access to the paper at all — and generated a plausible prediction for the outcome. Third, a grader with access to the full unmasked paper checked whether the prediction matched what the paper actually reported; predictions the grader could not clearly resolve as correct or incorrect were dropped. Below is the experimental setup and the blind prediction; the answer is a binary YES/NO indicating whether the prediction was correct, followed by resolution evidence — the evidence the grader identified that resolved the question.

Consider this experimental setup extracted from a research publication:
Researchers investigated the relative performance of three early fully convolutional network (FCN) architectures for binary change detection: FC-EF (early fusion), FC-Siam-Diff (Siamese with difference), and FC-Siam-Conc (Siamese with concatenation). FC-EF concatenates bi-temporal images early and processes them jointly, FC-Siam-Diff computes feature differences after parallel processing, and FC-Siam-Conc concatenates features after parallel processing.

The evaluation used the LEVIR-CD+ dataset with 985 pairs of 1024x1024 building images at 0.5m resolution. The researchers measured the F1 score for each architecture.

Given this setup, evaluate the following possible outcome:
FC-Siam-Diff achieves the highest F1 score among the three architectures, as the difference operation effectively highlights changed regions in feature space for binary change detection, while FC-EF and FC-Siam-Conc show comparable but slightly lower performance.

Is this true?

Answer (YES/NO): NO